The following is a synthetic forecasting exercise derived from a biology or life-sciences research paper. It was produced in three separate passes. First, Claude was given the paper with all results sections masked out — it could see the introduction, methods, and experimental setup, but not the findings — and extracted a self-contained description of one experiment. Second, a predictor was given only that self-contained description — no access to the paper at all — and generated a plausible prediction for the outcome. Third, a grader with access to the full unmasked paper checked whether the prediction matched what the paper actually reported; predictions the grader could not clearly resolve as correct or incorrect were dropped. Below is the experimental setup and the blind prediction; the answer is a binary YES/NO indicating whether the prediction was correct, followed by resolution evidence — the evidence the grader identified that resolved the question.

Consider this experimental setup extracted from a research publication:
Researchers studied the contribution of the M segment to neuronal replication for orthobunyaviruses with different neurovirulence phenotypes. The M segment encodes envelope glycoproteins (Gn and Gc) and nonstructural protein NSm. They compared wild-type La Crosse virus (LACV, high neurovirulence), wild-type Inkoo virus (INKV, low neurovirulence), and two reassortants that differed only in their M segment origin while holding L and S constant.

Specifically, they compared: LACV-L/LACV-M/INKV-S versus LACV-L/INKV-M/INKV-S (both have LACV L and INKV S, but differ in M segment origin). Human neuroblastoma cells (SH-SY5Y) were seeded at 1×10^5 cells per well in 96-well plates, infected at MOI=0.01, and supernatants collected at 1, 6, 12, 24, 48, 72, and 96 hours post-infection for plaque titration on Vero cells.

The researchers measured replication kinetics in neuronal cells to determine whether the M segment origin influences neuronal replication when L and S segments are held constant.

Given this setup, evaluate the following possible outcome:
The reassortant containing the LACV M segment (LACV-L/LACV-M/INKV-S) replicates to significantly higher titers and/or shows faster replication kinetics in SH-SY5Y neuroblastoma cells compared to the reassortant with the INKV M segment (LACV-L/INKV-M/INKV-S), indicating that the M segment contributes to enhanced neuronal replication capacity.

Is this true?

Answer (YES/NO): YES